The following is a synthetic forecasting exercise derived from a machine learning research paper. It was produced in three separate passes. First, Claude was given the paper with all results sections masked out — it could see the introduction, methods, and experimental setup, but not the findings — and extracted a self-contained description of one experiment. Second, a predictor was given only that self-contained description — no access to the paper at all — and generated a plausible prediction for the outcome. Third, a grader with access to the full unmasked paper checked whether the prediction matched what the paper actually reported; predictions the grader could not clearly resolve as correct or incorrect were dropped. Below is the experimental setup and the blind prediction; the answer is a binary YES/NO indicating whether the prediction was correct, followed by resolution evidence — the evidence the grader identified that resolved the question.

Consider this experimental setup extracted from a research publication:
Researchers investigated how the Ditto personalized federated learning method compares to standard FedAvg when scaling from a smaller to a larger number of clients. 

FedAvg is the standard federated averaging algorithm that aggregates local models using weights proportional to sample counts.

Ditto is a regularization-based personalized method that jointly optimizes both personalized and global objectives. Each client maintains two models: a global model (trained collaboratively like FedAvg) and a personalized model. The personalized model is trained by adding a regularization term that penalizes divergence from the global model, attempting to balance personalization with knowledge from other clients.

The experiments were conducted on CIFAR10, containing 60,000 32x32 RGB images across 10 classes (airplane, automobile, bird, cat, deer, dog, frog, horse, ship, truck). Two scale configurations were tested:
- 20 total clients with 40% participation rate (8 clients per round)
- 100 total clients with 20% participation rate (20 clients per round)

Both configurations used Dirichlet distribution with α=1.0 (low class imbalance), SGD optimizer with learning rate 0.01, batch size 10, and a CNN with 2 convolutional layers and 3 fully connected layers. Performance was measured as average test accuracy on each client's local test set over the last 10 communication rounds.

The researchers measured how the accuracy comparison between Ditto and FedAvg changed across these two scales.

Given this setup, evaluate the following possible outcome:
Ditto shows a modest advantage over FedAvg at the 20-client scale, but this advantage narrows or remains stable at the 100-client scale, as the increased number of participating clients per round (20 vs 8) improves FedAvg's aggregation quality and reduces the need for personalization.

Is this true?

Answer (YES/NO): NO